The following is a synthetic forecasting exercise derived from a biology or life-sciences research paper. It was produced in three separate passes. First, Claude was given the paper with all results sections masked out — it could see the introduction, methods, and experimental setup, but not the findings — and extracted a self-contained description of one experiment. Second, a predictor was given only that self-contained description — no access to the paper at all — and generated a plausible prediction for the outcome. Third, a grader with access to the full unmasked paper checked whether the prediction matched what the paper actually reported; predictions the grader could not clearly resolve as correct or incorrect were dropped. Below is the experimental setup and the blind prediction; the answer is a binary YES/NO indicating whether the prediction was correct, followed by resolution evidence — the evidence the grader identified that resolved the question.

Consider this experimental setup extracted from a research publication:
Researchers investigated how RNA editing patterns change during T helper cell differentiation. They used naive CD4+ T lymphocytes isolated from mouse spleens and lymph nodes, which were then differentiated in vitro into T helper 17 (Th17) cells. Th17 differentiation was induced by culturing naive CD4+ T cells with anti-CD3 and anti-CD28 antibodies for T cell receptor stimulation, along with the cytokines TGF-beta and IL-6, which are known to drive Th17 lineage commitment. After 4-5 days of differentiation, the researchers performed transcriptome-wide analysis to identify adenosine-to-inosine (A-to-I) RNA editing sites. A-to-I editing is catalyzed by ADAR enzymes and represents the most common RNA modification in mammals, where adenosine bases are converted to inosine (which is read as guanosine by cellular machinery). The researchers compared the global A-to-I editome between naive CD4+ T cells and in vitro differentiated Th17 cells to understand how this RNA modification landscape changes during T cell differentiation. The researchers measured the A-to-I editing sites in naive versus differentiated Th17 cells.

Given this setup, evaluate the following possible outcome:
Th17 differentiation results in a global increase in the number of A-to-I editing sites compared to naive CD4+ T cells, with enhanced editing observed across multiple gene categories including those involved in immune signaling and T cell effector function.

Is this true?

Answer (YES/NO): NO